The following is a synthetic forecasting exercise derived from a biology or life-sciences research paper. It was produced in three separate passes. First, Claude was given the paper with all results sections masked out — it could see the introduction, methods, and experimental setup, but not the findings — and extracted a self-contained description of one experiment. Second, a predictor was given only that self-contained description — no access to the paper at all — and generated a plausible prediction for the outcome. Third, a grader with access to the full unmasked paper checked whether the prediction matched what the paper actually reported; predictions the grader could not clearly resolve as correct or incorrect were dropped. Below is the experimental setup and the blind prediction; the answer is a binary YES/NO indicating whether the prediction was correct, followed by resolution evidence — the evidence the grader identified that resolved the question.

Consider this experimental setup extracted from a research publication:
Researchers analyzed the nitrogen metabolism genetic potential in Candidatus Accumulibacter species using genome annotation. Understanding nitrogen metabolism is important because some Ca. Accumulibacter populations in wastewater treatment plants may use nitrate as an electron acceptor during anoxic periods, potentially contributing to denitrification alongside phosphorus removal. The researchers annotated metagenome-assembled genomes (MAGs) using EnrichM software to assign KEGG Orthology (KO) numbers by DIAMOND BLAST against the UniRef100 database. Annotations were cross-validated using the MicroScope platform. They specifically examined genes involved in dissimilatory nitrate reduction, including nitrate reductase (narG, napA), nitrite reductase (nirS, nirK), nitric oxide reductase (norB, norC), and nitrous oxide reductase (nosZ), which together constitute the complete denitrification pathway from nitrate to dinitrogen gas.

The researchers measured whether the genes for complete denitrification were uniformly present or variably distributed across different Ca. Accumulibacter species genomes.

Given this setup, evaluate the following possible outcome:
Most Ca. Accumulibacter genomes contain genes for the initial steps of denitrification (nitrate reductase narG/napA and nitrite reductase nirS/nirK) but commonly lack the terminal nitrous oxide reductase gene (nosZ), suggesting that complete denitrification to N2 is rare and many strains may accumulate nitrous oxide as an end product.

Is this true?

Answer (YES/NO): NO